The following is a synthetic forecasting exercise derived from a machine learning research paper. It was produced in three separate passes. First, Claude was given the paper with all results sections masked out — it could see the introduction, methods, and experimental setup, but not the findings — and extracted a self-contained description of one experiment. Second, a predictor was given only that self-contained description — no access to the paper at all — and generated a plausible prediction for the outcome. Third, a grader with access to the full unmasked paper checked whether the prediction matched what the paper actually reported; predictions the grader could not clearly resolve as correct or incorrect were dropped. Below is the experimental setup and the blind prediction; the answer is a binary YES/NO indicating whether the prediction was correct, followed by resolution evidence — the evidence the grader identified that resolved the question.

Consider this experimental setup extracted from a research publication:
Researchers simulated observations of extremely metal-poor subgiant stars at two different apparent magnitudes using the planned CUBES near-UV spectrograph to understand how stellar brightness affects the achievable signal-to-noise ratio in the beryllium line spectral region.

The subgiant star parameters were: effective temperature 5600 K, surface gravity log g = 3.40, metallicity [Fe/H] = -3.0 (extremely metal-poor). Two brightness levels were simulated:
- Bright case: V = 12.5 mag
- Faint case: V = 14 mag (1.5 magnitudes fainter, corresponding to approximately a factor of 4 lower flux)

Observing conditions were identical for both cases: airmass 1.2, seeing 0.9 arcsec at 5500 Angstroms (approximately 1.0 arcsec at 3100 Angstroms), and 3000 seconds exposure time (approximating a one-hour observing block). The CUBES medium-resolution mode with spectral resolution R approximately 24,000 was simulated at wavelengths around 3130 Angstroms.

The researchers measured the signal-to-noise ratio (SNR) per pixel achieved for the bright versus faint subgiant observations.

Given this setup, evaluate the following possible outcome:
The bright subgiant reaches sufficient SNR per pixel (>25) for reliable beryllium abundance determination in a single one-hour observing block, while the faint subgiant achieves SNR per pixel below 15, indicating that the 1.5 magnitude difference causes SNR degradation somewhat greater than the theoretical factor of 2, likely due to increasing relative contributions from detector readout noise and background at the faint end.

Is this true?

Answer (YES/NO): NO